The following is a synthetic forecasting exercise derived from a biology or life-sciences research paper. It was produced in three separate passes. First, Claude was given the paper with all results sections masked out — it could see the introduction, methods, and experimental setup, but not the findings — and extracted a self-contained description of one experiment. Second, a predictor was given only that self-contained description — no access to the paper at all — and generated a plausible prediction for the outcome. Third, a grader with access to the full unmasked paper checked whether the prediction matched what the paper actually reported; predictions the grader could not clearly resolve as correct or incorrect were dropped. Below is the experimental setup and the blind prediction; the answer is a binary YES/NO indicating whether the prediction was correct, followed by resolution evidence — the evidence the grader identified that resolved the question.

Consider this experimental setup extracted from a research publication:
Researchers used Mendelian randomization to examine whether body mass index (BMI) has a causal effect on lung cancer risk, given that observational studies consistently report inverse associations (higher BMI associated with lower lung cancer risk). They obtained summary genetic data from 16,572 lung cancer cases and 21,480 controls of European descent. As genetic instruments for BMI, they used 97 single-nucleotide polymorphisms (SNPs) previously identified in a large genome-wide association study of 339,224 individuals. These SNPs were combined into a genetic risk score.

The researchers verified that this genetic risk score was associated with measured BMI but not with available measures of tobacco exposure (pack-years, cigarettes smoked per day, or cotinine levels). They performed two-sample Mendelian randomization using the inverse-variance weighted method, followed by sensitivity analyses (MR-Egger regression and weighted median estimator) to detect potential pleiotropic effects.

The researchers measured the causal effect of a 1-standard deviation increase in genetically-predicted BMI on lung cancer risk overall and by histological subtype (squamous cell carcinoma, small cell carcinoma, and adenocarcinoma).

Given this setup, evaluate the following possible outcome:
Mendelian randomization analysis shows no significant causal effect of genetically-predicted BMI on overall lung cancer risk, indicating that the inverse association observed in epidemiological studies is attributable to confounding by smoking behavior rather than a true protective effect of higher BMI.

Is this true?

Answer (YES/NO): YES